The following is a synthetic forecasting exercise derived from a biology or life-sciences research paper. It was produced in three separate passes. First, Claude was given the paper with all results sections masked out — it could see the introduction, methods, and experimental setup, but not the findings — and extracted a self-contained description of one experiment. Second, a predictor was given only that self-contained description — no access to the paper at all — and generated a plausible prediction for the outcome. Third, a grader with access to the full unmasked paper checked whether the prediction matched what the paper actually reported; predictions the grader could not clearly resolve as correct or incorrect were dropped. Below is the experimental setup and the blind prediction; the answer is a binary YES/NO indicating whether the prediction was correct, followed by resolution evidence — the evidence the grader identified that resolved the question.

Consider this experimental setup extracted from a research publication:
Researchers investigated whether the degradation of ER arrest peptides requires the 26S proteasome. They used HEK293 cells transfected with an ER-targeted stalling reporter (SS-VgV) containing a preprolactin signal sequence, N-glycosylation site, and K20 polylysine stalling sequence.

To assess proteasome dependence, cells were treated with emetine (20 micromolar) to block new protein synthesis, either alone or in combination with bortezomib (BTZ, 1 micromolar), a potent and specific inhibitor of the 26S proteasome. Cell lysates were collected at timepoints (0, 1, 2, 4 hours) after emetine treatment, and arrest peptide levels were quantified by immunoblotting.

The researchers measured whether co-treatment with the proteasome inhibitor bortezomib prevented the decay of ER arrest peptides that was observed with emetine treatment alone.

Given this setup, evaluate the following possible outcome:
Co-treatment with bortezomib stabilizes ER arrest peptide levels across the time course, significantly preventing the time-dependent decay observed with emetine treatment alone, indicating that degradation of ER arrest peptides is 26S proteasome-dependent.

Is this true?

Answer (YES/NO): NO